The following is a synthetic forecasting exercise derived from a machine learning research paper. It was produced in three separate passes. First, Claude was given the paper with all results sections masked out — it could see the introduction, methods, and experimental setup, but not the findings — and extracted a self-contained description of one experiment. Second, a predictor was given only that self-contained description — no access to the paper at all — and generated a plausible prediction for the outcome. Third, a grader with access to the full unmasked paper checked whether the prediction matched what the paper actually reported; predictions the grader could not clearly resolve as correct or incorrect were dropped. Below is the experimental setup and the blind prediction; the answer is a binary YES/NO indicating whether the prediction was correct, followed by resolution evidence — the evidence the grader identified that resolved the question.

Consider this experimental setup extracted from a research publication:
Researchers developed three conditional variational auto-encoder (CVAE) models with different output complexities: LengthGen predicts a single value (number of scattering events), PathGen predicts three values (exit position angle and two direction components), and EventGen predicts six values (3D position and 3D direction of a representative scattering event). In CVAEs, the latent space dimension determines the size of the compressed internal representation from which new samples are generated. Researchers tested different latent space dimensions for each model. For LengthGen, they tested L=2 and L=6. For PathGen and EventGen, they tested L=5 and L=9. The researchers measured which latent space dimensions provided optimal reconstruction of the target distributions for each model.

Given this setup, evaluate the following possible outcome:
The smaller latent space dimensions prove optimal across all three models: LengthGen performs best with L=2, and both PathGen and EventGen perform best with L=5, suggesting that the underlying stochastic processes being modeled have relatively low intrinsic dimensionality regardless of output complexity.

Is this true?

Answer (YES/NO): YES